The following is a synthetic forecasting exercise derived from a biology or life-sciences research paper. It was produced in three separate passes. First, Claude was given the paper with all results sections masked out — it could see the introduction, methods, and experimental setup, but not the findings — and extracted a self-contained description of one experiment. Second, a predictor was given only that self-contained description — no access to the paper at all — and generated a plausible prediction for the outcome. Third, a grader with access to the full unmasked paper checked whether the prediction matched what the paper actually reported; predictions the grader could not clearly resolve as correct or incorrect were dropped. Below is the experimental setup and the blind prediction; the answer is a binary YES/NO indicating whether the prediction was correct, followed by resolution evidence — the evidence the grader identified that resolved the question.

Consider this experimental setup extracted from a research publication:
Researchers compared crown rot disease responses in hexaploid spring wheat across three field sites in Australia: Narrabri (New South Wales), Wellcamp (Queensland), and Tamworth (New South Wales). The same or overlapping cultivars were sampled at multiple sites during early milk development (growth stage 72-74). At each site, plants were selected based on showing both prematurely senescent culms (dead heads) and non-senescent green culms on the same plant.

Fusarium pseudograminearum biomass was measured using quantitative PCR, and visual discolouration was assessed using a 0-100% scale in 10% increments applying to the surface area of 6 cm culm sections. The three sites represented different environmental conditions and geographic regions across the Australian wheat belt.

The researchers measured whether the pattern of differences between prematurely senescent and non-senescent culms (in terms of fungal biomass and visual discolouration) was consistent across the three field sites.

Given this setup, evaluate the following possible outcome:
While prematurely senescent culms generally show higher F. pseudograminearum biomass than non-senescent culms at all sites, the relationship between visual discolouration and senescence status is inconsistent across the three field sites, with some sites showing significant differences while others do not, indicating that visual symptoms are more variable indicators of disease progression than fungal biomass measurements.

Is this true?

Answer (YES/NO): YES